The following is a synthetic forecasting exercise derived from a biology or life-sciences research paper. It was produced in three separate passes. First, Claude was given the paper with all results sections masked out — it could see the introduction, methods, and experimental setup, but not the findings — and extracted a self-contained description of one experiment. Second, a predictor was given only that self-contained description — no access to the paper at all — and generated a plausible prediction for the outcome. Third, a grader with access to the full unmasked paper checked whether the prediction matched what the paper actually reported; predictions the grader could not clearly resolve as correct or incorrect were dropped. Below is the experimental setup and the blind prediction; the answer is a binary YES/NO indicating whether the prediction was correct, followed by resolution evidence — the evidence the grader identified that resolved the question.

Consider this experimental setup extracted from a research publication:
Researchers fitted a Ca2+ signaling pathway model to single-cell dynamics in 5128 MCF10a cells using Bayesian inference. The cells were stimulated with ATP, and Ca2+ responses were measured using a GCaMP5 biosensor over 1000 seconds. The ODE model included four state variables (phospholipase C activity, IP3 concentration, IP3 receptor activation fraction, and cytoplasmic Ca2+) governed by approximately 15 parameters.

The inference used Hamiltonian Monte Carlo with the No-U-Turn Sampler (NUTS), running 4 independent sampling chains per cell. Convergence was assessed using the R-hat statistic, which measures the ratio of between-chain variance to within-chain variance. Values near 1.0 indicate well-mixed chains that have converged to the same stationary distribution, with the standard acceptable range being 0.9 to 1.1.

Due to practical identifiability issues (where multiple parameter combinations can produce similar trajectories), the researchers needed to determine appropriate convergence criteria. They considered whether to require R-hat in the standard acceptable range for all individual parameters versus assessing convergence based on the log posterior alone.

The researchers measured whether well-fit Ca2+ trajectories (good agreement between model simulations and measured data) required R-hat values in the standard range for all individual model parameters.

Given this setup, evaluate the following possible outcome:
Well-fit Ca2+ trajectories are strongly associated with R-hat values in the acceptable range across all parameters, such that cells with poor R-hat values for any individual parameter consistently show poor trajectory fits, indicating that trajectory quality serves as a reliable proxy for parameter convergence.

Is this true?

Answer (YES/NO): NO